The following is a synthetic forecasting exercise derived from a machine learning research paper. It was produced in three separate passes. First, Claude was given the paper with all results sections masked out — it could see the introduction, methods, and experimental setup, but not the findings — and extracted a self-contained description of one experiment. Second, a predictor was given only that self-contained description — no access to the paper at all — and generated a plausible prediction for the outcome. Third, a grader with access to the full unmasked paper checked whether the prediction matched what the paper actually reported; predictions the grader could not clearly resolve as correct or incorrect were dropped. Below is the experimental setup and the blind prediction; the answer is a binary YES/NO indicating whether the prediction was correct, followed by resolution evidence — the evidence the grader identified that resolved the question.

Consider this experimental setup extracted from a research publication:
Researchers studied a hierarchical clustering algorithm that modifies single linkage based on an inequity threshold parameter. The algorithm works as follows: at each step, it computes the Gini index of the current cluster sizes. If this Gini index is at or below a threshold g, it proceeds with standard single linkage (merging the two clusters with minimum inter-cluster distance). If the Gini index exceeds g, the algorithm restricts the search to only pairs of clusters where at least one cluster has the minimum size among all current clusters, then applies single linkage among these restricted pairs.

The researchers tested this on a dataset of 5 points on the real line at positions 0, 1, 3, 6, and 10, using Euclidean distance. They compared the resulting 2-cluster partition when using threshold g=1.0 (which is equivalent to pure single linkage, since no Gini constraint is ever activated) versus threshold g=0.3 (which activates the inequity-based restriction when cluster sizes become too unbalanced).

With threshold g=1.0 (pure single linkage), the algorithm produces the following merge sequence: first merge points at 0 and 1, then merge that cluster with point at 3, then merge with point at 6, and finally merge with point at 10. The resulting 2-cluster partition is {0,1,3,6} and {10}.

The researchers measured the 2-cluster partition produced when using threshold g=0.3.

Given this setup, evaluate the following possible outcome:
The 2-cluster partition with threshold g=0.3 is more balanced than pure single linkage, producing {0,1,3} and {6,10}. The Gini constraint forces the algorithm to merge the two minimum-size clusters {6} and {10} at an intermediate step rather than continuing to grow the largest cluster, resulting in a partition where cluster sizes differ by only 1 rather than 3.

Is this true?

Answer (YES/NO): YES